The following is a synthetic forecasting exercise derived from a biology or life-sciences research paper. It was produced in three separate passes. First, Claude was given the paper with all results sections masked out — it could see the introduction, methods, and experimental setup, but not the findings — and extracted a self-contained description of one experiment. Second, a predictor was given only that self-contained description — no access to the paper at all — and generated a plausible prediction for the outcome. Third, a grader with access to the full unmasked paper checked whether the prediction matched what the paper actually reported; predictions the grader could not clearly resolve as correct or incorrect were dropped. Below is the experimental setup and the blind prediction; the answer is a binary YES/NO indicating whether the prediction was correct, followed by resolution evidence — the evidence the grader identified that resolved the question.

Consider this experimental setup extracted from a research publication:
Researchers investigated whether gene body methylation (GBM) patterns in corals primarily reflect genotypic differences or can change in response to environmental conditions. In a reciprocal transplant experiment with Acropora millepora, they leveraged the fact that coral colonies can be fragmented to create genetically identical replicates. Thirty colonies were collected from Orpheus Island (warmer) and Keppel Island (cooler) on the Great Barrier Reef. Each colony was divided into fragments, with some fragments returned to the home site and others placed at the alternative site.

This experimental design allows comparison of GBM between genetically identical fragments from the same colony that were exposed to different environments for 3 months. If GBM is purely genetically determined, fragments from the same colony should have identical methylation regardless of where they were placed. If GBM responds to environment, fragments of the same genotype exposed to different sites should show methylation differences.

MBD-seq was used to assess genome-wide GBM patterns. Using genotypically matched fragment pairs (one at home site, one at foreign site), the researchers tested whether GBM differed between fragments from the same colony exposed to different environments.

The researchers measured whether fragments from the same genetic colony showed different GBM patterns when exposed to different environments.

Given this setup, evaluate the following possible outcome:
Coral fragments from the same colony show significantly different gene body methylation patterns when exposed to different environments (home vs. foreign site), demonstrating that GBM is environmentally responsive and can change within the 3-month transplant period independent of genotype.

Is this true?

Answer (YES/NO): NO